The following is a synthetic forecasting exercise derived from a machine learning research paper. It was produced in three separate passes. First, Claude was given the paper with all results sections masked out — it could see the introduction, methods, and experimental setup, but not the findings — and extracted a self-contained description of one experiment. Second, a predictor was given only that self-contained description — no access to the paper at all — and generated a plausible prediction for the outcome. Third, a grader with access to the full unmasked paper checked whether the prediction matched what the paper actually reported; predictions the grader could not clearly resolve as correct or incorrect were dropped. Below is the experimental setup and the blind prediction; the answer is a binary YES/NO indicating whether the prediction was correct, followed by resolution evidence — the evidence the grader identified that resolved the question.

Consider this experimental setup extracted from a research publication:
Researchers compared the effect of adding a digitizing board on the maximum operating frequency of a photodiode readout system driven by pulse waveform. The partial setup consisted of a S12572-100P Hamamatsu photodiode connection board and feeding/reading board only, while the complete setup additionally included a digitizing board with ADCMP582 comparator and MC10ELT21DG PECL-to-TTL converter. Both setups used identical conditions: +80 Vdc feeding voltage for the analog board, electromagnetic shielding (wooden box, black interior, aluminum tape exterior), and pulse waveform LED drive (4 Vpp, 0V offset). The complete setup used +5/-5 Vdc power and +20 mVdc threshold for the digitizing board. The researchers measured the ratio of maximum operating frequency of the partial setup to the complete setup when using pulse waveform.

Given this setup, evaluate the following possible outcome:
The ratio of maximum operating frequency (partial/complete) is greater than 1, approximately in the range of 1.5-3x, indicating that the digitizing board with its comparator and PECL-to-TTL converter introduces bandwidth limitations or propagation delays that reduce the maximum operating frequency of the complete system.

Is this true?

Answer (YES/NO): NO